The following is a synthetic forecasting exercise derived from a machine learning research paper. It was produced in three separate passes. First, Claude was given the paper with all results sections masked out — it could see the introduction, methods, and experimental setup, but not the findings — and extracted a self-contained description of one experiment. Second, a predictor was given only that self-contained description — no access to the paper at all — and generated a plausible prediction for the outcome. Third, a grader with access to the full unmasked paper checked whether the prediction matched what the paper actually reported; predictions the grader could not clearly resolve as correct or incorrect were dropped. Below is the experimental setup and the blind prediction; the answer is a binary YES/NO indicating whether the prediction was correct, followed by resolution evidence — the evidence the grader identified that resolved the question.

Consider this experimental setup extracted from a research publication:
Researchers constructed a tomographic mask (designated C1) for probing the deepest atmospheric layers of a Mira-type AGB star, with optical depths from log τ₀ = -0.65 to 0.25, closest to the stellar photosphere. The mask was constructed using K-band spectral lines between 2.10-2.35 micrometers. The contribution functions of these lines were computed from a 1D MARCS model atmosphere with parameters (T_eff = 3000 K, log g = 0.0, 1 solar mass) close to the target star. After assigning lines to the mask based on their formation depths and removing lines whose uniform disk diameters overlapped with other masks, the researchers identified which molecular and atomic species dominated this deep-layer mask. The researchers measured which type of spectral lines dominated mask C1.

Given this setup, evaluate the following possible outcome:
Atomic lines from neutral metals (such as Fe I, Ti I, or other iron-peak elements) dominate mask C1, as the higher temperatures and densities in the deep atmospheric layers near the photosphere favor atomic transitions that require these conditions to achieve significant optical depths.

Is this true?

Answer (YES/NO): NO